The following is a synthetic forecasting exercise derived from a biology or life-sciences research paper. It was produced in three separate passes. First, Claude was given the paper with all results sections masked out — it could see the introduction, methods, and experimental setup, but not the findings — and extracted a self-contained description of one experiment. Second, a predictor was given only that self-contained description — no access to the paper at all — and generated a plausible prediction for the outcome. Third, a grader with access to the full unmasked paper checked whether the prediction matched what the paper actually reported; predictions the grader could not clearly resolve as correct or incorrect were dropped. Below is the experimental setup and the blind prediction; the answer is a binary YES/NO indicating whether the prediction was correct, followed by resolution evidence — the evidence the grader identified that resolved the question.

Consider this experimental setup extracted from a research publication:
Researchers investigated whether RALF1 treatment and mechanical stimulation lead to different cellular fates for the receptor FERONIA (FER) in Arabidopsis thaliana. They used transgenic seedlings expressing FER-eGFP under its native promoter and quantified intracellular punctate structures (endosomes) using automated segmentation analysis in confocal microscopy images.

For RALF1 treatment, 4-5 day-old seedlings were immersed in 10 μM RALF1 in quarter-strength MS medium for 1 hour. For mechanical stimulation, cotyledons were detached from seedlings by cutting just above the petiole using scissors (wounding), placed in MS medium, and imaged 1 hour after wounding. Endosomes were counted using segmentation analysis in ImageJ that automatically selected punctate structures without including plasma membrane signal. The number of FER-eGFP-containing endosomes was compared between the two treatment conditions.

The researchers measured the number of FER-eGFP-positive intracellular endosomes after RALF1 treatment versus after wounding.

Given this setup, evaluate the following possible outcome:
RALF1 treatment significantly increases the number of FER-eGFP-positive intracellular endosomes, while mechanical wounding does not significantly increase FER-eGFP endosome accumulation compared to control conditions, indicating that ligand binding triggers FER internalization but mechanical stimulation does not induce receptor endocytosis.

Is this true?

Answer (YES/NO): YES